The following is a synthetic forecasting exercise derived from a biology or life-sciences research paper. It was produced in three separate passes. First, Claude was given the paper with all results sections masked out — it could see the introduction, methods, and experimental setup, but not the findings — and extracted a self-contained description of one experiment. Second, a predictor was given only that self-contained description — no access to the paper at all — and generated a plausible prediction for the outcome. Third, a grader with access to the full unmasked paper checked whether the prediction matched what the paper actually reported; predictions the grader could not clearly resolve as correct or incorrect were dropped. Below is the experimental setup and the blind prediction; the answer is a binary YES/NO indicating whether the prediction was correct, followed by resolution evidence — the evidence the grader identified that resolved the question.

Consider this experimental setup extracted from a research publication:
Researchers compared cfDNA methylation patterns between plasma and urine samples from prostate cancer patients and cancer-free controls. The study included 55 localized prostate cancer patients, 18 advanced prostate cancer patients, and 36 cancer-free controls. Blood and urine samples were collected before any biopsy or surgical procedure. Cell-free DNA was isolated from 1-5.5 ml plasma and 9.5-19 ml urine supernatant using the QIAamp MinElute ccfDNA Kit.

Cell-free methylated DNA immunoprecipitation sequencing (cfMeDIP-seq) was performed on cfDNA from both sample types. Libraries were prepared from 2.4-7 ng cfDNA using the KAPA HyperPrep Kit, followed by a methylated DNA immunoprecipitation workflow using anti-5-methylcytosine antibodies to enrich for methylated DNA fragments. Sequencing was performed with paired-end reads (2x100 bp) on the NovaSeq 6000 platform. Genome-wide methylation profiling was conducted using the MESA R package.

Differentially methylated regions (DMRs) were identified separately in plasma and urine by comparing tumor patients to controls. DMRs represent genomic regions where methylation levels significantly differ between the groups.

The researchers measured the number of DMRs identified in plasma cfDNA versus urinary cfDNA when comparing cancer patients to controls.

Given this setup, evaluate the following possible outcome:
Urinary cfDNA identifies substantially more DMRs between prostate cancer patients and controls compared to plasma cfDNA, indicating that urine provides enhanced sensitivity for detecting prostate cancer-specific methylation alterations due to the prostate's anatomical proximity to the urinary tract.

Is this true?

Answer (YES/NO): NO